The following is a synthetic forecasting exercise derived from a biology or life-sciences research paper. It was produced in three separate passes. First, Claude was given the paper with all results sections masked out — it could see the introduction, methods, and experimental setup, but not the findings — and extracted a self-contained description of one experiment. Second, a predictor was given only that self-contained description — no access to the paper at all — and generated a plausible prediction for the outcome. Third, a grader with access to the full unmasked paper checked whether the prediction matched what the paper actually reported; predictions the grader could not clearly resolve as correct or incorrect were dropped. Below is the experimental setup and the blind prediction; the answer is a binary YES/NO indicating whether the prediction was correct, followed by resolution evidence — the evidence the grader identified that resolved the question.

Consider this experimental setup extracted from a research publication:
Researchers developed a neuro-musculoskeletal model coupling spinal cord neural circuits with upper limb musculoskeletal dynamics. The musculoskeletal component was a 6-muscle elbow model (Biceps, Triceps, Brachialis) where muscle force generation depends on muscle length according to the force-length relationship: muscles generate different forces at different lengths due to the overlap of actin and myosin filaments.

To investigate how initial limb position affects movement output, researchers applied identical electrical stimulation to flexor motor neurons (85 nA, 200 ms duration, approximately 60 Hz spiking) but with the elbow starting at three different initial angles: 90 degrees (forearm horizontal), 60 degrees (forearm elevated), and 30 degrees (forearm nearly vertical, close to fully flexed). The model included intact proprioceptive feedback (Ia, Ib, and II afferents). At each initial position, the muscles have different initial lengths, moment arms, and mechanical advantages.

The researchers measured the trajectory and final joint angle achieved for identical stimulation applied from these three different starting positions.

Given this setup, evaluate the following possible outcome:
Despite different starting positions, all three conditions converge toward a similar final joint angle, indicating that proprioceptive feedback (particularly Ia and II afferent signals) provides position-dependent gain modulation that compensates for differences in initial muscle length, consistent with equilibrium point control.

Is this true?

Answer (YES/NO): NO